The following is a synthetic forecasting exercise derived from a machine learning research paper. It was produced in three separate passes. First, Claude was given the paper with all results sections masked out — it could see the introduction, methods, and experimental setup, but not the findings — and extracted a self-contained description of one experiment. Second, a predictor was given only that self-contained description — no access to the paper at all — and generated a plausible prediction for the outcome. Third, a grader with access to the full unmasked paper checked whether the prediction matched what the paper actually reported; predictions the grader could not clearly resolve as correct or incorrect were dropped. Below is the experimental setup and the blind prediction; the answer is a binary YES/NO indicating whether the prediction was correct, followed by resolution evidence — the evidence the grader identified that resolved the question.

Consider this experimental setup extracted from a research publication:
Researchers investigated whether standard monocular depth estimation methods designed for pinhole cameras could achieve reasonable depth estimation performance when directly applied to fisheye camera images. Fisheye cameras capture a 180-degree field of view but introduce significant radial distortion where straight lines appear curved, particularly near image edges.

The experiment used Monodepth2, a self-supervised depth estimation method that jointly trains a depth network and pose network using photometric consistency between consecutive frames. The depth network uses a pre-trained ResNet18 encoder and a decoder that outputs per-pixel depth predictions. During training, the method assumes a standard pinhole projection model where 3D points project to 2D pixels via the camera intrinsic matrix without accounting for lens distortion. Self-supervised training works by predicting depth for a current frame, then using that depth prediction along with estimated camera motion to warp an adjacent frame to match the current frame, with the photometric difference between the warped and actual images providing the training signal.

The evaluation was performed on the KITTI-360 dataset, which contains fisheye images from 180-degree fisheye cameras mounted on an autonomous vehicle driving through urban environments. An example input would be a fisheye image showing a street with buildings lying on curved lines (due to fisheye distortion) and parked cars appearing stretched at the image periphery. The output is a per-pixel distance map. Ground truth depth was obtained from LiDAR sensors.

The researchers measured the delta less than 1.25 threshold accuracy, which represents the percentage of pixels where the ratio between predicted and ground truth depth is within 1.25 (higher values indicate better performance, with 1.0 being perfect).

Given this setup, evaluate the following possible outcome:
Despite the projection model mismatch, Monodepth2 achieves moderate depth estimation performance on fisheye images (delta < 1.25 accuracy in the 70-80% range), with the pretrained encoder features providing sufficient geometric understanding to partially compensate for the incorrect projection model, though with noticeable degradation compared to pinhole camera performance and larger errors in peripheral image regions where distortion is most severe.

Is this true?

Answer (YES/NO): NO